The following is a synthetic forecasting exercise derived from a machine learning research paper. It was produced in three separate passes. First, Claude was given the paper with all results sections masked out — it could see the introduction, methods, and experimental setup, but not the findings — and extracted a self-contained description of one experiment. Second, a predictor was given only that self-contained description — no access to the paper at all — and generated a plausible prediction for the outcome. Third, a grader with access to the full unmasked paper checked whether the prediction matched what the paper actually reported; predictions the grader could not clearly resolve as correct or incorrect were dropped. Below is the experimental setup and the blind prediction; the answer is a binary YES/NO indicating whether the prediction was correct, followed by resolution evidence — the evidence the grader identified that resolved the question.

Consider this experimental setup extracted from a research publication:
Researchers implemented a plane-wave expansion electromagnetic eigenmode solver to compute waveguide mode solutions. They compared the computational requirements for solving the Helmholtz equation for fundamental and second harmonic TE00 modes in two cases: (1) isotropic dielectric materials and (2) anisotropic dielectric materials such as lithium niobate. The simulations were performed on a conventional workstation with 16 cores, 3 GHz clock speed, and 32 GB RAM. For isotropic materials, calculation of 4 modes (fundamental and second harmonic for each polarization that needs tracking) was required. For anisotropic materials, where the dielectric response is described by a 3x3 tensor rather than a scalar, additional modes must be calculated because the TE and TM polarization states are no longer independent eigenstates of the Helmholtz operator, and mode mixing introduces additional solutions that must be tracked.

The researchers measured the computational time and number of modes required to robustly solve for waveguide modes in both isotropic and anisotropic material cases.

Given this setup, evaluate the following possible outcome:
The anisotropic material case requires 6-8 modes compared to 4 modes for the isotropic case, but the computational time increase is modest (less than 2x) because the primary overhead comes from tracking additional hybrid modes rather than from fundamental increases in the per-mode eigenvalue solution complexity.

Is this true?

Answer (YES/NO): NO